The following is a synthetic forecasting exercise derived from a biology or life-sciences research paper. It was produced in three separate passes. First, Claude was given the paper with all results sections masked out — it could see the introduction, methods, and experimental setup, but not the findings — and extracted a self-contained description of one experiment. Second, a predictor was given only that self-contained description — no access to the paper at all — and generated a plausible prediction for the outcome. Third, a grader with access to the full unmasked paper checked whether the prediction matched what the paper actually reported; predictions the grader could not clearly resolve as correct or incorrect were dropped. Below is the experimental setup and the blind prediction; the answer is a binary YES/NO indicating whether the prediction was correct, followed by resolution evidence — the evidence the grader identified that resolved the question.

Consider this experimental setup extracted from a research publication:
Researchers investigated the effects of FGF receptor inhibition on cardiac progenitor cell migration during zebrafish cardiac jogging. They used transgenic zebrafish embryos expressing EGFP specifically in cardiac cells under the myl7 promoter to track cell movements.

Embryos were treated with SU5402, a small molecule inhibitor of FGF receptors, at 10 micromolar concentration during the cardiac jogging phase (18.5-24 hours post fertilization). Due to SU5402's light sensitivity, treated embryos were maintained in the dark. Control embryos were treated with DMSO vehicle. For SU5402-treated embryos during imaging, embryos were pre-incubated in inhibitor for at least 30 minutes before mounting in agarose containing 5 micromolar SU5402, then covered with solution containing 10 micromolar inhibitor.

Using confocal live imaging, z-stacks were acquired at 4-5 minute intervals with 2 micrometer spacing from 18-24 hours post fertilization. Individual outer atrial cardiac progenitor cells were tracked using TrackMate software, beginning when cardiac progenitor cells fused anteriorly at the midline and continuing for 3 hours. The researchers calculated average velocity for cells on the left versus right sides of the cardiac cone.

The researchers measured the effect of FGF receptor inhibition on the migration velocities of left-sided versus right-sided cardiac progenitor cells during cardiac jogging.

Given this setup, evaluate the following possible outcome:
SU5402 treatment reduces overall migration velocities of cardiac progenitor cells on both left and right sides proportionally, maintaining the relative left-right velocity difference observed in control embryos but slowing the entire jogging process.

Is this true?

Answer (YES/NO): NO